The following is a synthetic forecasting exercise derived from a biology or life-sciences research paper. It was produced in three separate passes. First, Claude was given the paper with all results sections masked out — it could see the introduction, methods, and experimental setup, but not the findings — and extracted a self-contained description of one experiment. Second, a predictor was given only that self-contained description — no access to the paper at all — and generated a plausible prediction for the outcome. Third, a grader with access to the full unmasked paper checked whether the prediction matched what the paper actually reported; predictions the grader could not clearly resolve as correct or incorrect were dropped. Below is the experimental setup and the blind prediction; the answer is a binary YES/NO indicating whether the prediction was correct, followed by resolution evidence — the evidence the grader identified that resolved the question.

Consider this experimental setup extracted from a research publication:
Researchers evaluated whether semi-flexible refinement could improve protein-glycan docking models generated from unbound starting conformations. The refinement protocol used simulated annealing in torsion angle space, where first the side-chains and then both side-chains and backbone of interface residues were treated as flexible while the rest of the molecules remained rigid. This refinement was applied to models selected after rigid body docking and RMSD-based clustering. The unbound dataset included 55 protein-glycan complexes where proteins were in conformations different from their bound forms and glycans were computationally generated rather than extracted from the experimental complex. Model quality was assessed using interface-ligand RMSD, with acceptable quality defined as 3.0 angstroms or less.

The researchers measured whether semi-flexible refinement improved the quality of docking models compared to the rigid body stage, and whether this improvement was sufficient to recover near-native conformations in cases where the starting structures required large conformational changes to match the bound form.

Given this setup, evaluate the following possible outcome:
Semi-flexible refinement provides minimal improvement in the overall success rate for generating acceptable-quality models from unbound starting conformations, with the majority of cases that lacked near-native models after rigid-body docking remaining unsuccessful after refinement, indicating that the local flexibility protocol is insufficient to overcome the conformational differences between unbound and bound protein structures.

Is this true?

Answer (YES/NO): NO